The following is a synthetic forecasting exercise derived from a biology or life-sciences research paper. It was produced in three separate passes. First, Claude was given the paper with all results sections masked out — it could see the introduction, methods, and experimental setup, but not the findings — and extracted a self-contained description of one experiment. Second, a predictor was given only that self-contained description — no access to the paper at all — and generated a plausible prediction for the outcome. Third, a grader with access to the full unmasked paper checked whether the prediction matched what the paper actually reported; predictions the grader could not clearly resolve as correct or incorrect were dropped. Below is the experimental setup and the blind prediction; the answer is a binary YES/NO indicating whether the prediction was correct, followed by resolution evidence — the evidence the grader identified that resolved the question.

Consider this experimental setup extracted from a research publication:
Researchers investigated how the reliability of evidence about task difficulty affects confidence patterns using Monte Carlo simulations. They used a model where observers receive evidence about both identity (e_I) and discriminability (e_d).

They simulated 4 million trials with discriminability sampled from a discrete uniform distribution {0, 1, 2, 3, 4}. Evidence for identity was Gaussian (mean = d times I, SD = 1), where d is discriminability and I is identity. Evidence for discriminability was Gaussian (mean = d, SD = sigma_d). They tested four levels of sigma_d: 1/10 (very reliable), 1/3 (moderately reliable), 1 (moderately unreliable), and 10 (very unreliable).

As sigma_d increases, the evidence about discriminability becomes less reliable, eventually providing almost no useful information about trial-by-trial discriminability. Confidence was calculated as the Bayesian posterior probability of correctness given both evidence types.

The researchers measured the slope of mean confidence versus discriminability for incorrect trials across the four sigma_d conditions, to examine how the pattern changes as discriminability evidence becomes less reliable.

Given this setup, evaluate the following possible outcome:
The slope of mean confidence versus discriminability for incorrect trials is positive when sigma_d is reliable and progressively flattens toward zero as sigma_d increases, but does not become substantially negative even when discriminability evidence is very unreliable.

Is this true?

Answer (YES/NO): NO